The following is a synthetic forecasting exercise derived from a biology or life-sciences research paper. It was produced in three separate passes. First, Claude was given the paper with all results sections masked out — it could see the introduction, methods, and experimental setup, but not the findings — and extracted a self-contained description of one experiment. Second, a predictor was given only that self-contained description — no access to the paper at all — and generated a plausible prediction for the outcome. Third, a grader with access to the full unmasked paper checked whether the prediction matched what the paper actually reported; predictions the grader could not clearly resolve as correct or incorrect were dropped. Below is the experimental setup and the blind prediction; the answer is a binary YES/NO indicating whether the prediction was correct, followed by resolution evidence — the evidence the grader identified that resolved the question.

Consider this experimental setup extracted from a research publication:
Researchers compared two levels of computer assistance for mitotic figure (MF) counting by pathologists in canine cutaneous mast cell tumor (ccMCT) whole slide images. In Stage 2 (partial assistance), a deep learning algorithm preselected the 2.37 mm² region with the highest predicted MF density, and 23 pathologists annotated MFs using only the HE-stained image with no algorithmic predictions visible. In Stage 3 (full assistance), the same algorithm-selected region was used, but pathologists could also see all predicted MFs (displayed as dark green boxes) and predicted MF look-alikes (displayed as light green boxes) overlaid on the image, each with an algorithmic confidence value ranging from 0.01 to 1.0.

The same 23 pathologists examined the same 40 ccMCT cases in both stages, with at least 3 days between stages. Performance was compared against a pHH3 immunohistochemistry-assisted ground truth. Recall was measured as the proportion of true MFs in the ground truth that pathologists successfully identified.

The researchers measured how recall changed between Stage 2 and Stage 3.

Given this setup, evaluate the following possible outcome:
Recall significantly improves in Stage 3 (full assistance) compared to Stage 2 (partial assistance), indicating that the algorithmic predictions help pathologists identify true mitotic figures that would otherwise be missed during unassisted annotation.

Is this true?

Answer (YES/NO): YES